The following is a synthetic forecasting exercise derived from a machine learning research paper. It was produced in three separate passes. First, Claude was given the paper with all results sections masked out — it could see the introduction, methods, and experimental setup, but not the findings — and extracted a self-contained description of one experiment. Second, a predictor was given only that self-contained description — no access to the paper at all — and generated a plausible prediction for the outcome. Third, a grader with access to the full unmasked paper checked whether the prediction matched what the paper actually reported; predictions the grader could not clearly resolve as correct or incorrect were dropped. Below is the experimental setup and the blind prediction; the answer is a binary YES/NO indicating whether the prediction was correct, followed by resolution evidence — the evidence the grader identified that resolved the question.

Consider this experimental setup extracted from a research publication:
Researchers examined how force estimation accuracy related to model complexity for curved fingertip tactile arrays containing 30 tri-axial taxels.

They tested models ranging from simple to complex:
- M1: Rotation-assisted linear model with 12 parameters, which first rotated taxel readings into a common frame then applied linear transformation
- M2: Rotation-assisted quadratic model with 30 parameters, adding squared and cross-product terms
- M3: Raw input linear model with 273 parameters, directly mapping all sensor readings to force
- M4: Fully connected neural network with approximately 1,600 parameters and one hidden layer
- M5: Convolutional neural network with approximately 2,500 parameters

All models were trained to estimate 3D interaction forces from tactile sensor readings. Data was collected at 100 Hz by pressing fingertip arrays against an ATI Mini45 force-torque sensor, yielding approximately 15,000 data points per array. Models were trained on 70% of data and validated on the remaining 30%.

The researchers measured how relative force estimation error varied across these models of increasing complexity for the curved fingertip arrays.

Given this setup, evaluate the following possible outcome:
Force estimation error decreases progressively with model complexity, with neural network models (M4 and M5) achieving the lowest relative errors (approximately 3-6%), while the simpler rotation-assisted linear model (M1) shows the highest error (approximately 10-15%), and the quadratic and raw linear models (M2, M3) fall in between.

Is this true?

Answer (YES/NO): NO